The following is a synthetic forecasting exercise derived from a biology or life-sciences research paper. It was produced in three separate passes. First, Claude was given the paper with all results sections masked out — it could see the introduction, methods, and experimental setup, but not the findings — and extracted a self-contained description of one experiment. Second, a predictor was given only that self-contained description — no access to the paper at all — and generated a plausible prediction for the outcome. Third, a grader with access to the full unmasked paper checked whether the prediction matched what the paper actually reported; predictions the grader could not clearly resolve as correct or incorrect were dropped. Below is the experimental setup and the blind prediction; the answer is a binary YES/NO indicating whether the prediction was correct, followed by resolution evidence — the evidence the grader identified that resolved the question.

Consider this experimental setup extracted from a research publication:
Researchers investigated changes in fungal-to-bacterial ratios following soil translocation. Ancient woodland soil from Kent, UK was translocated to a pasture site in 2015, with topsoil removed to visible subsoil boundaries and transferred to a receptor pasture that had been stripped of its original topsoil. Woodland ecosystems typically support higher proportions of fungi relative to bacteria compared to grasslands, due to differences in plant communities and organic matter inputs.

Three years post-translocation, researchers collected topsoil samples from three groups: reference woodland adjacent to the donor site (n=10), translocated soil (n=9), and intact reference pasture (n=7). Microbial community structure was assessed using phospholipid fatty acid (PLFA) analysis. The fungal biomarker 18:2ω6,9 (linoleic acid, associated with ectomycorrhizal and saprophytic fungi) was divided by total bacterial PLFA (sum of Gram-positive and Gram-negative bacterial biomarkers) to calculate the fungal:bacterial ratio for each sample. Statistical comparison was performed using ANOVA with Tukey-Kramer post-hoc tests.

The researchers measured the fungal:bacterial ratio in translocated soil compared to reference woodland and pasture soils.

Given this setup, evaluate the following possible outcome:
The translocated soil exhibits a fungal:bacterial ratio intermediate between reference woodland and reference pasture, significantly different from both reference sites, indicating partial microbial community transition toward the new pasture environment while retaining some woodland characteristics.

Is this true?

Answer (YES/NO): NO